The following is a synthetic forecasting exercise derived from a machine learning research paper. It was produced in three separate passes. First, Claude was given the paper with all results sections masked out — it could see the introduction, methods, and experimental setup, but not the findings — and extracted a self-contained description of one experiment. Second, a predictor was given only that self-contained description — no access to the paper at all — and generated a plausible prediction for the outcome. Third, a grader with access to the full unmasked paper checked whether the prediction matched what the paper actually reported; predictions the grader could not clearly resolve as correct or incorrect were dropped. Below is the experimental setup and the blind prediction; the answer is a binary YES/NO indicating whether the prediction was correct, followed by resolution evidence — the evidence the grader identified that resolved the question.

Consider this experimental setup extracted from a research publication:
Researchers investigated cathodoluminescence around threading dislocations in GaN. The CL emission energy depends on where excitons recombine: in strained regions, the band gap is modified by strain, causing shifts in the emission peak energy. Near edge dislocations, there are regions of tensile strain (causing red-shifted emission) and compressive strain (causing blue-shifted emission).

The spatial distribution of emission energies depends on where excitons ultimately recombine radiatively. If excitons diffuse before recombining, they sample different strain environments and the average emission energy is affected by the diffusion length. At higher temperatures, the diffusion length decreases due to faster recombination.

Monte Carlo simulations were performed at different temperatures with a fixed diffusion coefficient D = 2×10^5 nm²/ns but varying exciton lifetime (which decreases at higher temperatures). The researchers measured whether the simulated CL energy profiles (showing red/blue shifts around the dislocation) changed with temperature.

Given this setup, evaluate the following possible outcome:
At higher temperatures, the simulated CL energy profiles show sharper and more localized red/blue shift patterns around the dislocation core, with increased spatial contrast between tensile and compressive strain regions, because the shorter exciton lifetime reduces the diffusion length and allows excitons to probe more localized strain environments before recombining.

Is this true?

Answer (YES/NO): YES